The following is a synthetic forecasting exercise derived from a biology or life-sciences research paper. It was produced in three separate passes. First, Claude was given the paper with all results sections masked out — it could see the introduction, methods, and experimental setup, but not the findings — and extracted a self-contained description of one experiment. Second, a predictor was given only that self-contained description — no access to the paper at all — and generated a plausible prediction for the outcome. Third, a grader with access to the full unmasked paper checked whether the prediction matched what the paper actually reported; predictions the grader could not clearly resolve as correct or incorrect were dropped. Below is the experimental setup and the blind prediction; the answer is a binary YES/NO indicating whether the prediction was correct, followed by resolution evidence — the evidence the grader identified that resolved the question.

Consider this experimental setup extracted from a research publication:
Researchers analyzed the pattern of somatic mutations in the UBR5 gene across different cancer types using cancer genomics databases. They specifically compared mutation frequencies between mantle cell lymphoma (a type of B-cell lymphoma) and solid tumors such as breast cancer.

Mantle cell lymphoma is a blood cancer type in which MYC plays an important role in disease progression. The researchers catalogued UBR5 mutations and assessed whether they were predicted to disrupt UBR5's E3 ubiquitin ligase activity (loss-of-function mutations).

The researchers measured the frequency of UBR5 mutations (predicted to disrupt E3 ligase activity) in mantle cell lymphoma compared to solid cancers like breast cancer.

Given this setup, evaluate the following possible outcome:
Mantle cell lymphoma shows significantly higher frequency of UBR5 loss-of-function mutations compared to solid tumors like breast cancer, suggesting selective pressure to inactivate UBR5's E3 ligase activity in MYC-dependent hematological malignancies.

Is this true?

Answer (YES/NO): YES